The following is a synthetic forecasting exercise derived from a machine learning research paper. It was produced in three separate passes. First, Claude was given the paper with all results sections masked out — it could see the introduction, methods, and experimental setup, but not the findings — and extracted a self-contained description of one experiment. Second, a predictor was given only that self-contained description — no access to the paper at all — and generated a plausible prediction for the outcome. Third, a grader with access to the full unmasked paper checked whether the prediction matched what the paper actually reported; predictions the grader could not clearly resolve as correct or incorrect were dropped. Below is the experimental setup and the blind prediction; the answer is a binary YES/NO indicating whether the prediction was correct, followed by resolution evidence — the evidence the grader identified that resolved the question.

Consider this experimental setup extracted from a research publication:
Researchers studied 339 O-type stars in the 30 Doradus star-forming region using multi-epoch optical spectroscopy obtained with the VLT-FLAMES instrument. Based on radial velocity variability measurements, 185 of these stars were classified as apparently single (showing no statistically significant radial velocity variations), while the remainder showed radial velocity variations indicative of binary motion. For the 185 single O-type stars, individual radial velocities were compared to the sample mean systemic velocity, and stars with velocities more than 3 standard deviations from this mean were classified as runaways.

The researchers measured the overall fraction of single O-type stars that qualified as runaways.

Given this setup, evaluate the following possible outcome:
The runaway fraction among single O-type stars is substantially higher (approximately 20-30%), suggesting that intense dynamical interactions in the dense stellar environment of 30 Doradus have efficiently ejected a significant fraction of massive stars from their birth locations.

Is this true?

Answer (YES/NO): NO